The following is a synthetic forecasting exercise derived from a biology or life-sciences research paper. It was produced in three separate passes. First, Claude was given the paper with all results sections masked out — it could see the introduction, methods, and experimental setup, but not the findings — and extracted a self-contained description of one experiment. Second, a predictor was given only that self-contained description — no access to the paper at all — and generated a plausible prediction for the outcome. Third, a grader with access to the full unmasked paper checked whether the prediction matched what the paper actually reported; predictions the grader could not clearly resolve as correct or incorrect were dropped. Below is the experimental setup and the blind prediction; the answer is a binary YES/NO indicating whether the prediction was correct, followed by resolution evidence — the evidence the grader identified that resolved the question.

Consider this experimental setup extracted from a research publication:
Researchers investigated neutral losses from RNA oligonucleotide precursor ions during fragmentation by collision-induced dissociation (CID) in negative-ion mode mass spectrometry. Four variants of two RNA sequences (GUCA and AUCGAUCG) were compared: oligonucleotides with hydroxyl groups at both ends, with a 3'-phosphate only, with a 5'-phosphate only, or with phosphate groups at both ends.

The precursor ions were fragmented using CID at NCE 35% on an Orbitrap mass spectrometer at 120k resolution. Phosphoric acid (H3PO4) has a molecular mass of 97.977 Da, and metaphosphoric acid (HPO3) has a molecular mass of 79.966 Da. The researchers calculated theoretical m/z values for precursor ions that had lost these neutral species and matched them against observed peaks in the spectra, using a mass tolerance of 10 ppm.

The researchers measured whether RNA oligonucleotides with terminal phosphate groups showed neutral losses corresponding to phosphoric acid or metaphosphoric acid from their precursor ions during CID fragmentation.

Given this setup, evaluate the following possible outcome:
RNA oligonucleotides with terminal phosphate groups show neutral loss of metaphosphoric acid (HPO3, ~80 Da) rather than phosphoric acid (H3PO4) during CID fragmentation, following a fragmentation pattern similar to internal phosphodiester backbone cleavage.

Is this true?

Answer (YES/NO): NO